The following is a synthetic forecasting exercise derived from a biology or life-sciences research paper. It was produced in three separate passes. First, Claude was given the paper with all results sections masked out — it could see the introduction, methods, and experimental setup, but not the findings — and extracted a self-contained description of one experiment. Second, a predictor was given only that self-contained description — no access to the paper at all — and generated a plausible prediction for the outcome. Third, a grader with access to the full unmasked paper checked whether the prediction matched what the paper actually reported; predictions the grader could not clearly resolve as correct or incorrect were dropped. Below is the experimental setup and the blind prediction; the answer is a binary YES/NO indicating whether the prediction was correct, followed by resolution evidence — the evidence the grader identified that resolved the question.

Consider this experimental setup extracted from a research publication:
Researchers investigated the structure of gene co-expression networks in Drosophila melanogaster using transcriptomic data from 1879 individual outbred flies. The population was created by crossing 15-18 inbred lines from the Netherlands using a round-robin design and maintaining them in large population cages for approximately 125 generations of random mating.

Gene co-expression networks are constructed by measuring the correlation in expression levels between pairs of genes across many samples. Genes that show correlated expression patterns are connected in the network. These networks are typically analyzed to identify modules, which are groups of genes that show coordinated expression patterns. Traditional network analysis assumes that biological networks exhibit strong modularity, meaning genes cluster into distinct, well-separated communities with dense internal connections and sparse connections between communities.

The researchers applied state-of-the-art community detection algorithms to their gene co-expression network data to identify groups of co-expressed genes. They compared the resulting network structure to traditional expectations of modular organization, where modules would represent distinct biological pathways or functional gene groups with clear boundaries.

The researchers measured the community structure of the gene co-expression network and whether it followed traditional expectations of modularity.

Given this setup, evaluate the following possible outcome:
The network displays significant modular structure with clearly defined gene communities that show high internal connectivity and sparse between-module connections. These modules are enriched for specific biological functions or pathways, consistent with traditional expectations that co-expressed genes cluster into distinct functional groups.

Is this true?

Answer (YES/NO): NO